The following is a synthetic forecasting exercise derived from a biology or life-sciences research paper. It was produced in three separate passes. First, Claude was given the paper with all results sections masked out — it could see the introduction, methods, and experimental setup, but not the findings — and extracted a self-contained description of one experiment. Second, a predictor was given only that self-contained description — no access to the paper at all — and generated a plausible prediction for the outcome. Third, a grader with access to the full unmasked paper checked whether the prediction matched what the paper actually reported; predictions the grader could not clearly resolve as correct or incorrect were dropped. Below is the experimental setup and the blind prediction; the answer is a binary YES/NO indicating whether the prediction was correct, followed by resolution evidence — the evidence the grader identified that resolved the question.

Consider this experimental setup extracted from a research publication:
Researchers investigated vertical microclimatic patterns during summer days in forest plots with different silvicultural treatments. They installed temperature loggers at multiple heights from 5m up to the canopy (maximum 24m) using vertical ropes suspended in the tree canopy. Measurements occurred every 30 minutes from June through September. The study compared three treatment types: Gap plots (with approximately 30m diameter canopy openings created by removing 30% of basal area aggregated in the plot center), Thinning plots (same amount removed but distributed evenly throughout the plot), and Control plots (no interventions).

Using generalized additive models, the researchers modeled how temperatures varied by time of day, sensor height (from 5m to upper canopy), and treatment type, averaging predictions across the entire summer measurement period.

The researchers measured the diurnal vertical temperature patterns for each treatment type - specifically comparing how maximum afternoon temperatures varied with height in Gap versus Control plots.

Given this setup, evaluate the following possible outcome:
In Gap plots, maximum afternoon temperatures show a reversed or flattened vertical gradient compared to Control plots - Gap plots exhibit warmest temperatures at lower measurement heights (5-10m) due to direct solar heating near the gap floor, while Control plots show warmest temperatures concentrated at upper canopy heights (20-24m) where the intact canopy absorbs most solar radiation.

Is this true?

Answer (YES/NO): NO